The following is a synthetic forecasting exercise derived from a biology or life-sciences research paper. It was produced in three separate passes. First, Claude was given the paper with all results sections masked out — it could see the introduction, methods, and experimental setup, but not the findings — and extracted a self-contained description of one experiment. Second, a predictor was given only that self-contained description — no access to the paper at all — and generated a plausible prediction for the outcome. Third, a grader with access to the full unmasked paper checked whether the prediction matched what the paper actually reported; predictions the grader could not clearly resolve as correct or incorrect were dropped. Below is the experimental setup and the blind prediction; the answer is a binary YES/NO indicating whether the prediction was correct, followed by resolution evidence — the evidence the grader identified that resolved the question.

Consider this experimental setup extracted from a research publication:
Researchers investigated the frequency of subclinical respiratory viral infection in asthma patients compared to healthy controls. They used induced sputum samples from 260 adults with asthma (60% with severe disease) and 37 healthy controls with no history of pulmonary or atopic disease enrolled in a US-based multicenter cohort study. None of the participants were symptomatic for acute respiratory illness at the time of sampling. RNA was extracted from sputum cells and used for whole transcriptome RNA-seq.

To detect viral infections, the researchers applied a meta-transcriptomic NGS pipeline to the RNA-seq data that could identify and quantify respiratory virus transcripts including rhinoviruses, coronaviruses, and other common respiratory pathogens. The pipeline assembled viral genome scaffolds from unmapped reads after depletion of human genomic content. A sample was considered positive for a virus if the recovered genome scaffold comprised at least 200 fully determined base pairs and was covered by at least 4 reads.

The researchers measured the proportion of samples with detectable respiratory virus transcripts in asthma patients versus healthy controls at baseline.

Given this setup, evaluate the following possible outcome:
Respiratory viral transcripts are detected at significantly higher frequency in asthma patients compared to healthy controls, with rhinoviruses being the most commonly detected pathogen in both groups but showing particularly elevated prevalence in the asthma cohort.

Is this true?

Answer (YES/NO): NO